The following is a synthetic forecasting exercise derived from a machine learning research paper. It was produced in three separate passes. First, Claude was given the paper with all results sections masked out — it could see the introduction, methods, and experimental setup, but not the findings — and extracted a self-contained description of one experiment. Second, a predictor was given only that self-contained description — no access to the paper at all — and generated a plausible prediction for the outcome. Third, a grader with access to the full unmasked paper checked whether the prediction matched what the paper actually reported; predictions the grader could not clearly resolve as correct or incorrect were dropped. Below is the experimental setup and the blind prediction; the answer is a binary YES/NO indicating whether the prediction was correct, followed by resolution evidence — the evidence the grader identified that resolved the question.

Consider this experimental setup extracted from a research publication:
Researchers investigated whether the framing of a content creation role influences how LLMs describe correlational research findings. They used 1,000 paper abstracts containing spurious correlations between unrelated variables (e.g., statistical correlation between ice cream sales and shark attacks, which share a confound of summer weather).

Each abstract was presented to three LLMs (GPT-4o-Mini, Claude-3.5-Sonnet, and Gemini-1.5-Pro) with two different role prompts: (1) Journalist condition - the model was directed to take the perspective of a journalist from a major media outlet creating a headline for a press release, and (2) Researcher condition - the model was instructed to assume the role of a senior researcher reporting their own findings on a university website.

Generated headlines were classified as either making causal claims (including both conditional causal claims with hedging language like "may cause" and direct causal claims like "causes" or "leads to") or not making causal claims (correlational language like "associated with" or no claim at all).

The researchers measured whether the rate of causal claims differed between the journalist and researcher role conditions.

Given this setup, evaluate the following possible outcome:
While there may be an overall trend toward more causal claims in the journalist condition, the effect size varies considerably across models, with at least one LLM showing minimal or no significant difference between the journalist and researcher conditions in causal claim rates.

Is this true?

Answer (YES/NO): YES